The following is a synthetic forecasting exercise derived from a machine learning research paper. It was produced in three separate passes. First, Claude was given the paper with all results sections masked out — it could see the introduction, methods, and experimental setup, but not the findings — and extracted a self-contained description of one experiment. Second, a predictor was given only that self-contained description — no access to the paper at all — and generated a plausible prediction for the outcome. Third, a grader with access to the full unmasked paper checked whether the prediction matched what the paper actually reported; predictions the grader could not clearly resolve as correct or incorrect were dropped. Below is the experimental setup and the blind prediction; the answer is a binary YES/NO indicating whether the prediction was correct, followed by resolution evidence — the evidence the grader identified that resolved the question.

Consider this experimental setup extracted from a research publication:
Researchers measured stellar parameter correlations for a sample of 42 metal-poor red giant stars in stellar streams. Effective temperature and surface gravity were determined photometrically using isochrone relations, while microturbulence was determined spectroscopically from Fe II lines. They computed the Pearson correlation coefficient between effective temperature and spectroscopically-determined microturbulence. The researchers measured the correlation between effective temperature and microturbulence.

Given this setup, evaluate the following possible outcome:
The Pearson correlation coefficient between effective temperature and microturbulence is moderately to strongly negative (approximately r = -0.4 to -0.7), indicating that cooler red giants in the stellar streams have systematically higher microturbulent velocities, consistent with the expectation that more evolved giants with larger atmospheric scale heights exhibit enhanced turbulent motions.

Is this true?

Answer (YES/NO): NO